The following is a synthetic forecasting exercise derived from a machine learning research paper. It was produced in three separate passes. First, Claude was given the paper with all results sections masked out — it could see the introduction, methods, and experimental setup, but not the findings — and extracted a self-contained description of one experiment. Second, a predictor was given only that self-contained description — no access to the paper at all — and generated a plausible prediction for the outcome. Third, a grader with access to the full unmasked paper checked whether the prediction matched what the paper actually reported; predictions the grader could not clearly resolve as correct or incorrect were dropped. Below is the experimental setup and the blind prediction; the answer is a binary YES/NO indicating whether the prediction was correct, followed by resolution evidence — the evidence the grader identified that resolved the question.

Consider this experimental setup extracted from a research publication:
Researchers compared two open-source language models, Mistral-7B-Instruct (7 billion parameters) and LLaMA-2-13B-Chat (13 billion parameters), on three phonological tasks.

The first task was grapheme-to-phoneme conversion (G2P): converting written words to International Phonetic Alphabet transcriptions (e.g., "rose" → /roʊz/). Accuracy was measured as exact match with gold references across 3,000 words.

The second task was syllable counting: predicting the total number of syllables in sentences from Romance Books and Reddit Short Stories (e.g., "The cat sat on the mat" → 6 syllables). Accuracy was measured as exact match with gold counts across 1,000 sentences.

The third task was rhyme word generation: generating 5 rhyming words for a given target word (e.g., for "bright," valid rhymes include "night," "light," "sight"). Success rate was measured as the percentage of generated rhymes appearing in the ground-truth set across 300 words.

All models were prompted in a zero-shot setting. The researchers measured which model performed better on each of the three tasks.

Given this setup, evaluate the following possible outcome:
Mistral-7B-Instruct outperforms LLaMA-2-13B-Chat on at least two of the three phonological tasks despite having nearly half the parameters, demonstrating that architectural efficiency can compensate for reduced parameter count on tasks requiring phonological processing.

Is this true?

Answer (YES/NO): NO